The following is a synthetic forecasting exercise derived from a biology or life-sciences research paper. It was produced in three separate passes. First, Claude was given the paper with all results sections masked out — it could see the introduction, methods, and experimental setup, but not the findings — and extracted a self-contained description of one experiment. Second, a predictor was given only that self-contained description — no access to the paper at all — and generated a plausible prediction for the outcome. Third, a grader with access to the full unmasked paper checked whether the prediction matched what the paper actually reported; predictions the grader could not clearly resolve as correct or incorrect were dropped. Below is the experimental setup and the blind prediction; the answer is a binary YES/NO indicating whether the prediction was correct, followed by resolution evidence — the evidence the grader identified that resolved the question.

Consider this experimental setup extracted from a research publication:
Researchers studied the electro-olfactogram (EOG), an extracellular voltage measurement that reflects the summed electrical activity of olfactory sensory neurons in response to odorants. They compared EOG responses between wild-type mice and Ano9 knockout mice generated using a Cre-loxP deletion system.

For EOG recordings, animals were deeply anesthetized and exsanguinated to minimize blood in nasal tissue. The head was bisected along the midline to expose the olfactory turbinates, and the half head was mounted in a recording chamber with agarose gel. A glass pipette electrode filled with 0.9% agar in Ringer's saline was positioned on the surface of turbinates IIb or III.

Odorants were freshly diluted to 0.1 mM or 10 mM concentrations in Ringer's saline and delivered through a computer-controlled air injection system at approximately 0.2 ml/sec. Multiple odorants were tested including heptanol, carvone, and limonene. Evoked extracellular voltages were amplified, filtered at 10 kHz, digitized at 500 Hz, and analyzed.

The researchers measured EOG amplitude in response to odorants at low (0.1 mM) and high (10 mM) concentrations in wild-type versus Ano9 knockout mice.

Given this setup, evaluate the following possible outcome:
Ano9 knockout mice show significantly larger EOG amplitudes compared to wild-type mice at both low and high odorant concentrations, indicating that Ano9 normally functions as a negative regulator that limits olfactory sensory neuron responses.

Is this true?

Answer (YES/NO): NO